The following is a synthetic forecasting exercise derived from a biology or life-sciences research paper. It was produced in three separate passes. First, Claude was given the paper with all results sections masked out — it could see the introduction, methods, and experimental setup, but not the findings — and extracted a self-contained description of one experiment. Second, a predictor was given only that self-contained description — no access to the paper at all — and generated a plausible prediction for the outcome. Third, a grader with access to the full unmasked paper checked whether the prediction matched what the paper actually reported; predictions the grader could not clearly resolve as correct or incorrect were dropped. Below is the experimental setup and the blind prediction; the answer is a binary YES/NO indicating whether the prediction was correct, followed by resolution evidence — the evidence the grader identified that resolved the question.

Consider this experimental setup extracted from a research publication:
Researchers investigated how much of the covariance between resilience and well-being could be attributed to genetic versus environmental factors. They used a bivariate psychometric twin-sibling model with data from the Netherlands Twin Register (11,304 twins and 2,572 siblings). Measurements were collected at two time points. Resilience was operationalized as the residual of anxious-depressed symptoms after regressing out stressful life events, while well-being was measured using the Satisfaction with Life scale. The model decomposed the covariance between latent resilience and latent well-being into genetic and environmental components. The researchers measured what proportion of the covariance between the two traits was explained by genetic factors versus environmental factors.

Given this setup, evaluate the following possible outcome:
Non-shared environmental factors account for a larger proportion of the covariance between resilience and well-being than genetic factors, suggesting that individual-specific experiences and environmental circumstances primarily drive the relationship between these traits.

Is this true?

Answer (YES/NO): NO